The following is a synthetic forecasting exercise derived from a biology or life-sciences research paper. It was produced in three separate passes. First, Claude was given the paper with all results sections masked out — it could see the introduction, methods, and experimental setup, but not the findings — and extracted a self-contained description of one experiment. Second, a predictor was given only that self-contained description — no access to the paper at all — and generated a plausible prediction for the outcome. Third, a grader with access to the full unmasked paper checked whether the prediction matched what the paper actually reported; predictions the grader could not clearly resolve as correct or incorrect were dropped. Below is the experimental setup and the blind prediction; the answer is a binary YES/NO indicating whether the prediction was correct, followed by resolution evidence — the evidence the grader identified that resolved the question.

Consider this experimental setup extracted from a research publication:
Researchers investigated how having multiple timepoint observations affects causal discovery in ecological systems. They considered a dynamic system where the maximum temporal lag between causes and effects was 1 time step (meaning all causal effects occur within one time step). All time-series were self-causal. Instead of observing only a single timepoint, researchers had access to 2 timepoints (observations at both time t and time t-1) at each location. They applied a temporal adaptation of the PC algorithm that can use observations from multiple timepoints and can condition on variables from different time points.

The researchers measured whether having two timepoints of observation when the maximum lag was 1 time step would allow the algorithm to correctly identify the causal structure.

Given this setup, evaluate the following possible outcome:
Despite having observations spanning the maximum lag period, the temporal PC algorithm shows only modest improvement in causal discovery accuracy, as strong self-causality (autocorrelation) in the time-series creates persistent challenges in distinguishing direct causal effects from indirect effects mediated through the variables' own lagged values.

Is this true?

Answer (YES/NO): NO